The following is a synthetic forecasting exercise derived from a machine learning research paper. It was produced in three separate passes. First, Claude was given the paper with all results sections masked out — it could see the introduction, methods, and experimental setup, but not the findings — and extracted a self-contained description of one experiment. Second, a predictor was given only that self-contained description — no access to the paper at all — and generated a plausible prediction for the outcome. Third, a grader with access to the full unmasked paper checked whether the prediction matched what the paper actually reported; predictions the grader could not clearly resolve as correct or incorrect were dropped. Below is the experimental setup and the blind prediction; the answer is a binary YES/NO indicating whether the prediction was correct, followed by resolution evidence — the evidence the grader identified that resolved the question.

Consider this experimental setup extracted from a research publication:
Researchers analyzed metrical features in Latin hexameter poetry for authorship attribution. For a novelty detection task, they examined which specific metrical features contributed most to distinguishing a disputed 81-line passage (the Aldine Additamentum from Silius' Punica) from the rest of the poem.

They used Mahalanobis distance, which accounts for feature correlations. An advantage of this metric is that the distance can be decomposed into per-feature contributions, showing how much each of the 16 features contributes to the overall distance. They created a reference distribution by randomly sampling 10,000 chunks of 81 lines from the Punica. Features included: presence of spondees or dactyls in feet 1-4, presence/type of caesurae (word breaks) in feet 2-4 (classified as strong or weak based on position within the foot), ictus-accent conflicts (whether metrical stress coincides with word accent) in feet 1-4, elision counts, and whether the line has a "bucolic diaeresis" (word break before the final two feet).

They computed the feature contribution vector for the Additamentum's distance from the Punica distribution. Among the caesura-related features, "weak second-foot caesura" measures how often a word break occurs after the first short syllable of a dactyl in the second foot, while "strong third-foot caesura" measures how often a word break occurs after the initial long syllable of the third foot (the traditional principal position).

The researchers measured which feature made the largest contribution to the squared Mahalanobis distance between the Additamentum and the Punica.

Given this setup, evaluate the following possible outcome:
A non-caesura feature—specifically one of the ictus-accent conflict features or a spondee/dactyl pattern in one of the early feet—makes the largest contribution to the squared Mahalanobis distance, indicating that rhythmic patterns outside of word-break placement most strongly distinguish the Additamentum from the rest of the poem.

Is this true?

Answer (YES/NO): NO